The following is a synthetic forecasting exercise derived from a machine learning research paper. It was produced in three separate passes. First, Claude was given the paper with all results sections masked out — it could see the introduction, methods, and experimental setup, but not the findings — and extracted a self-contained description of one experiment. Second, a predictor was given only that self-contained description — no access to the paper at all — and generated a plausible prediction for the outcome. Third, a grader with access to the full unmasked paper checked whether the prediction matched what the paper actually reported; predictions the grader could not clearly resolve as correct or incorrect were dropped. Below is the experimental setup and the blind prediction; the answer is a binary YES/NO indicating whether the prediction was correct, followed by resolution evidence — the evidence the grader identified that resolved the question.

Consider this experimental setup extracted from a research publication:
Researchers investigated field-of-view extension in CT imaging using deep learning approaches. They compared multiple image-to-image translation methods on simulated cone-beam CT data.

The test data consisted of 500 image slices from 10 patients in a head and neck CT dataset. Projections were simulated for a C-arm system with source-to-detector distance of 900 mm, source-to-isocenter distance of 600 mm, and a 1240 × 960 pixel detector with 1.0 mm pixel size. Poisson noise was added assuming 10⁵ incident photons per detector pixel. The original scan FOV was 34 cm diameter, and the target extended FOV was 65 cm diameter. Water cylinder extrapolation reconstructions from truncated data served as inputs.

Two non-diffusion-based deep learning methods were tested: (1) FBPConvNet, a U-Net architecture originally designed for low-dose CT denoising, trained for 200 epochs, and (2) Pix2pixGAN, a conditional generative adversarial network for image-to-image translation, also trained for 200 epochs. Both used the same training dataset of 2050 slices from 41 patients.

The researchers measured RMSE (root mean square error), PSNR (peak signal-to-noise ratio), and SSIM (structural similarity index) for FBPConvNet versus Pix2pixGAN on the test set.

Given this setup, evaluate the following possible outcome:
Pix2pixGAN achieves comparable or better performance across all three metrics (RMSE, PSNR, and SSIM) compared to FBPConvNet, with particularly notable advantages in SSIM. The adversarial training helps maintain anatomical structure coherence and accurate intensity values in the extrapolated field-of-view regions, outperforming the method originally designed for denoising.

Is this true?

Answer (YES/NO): NO